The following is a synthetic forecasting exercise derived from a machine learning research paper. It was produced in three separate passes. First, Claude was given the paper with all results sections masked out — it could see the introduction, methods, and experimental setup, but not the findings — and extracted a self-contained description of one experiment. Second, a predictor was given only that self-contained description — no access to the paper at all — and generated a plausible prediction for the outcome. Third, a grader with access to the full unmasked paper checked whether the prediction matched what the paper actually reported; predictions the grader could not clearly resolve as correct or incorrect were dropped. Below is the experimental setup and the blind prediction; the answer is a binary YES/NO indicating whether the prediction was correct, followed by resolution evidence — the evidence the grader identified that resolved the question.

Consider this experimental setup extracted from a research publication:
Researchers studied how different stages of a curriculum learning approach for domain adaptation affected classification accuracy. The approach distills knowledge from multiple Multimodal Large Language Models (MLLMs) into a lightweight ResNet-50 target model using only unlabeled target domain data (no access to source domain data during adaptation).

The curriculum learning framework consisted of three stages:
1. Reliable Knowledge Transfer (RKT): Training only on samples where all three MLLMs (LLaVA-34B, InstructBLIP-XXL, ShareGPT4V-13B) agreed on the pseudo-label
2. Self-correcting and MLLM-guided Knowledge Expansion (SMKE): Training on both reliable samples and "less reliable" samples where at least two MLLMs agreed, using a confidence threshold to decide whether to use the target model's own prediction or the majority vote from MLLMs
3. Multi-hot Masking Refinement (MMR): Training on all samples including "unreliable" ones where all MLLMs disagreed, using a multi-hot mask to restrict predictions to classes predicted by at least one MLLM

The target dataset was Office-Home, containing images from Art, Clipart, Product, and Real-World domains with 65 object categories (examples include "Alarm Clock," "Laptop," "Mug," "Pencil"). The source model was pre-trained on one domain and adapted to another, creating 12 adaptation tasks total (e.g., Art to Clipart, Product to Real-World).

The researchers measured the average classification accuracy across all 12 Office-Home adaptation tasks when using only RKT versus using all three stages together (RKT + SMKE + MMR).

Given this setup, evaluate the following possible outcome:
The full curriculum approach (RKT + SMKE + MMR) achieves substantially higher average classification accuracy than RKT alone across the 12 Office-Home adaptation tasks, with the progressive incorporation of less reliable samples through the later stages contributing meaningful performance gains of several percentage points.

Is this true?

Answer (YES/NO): YES